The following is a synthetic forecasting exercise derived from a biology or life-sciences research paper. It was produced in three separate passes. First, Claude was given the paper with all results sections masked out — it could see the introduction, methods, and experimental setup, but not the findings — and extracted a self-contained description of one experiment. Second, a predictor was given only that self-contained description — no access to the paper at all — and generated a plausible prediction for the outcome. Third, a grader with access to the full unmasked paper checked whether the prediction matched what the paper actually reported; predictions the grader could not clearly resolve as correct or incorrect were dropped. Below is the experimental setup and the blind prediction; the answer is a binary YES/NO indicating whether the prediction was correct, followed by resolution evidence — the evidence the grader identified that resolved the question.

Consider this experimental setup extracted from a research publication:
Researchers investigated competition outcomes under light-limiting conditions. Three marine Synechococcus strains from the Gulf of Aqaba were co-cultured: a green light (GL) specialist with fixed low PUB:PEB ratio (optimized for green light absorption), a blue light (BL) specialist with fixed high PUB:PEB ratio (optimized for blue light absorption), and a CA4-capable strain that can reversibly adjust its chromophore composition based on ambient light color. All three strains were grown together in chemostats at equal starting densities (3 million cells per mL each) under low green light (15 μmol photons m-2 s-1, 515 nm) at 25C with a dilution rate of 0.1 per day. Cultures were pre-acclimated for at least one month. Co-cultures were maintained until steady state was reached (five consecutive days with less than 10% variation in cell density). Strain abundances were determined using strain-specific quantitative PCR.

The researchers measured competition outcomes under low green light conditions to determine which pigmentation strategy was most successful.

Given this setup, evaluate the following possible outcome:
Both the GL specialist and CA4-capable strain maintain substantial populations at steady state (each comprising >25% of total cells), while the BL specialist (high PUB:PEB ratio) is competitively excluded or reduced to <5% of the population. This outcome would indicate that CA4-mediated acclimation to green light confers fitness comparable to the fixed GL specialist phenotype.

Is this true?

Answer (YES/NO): NO